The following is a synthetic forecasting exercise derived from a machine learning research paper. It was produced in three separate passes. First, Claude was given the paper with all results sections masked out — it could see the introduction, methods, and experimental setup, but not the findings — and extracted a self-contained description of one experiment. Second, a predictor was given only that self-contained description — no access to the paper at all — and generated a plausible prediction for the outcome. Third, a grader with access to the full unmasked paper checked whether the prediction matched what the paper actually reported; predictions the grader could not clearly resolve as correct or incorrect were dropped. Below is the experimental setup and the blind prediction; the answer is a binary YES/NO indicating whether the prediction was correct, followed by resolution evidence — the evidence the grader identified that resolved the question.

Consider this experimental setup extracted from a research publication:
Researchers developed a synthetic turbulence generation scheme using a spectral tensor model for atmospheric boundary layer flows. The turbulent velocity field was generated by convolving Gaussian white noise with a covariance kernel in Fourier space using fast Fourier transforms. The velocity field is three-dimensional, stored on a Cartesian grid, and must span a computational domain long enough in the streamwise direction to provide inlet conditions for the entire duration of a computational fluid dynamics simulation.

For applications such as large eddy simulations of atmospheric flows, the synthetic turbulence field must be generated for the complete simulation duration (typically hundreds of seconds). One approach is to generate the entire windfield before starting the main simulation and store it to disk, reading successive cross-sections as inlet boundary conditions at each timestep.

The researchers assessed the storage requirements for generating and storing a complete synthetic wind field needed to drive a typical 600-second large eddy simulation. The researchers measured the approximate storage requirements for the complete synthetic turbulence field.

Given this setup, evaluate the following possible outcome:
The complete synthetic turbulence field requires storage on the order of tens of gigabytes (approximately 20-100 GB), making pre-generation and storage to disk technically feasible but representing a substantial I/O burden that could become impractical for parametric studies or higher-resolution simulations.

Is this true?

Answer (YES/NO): NO